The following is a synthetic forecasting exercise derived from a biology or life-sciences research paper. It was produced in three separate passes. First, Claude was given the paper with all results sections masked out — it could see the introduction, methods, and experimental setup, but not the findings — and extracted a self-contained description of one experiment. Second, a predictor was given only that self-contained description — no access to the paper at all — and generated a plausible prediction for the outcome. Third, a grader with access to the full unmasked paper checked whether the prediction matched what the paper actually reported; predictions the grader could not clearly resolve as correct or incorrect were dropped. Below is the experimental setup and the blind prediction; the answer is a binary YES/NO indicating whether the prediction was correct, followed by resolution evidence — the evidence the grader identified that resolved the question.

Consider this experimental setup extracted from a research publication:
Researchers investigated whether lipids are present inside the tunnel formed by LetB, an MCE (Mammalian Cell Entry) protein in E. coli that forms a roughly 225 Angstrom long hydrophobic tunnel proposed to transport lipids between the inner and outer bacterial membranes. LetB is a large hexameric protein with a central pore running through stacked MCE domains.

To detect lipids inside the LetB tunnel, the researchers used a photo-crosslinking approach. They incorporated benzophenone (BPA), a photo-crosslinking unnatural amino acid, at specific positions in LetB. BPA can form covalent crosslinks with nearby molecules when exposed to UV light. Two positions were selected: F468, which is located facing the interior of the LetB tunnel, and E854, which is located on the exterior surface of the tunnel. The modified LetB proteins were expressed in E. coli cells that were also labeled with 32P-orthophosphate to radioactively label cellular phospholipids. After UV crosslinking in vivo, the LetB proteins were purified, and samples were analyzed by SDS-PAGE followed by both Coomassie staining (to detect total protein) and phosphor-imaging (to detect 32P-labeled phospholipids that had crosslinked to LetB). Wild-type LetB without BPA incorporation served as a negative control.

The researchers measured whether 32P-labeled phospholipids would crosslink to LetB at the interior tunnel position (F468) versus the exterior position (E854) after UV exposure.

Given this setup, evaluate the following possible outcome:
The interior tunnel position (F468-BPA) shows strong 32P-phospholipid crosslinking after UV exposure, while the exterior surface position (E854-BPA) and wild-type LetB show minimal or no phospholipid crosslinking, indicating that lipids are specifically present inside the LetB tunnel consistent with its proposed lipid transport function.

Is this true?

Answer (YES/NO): YES